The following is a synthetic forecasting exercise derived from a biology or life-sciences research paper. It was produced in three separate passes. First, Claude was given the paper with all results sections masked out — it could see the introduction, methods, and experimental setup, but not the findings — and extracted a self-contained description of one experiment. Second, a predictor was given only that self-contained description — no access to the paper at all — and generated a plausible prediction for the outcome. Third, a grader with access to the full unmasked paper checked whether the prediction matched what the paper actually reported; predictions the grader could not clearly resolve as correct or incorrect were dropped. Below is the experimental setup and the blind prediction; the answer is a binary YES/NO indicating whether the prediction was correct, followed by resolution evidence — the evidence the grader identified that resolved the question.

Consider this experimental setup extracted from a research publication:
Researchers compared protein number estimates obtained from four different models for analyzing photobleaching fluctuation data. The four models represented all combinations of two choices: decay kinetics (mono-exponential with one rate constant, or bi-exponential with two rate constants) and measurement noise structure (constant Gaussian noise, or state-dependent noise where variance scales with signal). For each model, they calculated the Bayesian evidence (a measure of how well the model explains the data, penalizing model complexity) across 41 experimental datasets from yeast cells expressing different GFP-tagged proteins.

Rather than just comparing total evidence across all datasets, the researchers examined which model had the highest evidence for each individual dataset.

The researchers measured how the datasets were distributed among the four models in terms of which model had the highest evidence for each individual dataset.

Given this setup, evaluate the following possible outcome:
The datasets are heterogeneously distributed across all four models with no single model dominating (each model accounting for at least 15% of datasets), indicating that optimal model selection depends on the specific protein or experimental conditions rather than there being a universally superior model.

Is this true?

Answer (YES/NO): NO